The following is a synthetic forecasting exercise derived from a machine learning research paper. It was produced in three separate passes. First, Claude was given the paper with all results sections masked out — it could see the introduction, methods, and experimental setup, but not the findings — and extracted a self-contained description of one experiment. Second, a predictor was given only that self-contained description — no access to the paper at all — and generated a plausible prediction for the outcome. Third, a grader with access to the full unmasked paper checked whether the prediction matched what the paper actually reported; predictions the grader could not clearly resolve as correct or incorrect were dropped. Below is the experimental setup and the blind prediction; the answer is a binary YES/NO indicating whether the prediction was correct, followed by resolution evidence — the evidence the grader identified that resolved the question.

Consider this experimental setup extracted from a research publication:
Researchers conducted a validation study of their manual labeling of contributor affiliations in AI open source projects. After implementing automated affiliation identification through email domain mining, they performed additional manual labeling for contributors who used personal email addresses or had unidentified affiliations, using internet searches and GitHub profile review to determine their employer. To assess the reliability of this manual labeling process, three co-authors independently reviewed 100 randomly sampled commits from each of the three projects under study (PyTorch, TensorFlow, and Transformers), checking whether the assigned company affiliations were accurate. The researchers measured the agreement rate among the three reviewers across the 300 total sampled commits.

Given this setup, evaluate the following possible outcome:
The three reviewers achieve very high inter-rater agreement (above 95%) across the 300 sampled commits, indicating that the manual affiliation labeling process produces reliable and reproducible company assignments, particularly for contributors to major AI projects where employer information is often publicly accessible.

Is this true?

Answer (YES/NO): YES